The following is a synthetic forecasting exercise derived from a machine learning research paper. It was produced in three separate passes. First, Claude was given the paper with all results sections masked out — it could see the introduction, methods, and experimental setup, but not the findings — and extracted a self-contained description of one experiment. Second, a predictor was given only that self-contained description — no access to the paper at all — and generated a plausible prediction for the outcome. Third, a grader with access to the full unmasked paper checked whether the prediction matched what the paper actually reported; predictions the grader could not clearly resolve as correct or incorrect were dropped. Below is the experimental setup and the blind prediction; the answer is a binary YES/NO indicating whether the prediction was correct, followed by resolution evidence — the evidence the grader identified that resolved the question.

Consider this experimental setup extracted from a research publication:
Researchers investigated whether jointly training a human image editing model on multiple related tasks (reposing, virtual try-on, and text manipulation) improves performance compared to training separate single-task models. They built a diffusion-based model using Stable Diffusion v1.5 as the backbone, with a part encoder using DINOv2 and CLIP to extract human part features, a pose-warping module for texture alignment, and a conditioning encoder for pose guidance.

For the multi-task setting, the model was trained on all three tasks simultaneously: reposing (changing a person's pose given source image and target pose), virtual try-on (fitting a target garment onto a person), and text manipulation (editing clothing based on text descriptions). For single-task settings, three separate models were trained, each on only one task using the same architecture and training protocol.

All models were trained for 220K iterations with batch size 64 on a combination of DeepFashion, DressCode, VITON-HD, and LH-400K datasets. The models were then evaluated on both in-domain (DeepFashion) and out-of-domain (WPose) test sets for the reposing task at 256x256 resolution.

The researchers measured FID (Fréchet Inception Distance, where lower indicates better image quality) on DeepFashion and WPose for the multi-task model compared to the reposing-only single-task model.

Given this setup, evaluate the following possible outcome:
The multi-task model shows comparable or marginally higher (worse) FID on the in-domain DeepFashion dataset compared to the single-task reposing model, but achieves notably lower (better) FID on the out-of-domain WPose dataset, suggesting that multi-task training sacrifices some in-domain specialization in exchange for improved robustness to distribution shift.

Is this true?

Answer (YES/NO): NO